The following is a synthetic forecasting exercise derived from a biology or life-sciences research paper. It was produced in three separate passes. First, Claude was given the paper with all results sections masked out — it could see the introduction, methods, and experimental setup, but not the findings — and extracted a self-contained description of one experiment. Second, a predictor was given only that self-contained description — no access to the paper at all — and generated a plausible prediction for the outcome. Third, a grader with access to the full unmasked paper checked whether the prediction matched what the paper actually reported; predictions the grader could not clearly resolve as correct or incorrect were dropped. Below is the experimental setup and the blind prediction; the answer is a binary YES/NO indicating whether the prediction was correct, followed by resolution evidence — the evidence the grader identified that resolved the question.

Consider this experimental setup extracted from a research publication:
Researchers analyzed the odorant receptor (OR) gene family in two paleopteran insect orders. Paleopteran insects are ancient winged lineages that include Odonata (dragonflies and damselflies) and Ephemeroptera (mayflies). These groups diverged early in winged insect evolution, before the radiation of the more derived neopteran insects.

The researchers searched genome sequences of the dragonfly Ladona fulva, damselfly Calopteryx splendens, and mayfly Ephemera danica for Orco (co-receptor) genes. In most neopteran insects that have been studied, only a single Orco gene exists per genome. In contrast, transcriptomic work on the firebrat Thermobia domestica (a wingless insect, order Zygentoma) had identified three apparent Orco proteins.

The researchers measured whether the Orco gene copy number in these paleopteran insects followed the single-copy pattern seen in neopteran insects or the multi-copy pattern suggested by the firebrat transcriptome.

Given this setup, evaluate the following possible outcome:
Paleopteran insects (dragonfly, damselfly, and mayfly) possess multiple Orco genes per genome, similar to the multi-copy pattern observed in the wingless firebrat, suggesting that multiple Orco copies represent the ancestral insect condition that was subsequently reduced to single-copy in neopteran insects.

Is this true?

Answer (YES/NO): NO